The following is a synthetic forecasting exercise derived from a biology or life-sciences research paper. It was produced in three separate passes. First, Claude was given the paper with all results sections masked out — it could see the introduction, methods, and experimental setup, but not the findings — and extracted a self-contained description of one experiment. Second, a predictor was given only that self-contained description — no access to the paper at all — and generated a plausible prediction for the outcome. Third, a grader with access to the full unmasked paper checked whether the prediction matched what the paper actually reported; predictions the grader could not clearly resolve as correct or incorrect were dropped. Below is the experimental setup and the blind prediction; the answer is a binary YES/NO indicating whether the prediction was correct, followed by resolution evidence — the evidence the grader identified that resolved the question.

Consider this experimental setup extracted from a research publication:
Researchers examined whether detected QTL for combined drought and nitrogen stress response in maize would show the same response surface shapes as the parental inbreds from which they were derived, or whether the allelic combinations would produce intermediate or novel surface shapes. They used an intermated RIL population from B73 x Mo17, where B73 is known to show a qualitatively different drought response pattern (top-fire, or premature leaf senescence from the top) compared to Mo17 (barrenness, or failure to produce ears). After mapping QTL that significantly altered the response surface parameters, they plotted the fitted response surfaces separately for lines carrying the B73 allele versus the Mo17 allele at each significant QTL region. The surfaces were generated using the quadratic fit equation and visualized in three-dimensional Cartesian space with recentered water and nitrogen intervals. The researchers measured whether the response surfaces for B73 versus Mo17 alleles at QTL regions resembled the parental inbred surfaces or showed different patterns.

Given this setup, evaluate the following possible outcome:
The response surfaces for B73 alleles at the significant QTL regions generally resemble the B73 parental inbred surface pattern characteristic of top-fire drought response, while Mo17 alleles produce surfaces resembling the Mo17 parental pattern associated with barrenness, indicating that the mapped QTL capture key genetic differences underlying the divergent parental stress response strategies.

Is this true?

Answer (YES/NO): NO